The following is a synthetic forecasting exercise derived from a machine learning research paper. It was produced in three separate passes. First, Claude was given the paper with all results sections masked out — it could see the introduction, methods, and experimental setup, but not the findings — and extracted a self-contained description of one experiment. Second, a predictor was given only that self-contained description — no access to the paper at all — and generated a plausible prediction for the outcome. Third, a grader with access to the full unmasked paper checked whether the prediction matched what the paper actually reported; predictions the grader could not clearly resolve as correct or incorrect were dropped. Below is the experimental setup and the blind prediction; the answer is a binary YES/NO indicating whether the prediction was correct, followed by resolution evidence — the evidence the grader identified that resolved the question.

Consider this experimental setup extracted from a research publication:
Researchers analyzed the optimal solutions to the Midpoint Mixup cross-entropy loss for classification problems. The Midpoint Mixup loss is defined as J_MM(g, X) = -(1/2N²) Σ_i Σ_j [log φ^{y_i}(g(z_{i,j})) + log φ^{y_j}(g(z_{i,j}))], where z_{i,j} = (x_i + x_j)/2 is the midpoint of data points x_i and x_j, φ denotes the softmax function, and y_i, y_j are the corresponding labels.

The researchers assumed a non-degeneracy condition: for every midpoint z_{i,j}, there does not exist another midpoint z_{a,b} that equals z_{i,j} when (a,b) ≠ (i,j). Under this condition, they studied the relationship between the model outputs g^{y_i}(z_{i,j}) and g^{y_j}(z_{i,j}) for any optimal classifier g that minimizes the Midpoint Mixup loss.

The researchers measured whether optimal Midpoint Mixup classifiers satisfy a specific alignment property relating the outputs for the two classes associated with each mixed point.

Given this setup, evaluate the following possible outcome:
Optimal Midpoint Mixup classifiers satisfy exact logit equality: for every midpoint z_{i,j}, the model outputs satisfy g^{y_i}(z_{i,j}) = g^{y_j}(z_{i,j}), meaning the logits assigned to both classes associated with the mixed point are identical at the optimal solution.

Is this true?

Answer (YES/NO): YES